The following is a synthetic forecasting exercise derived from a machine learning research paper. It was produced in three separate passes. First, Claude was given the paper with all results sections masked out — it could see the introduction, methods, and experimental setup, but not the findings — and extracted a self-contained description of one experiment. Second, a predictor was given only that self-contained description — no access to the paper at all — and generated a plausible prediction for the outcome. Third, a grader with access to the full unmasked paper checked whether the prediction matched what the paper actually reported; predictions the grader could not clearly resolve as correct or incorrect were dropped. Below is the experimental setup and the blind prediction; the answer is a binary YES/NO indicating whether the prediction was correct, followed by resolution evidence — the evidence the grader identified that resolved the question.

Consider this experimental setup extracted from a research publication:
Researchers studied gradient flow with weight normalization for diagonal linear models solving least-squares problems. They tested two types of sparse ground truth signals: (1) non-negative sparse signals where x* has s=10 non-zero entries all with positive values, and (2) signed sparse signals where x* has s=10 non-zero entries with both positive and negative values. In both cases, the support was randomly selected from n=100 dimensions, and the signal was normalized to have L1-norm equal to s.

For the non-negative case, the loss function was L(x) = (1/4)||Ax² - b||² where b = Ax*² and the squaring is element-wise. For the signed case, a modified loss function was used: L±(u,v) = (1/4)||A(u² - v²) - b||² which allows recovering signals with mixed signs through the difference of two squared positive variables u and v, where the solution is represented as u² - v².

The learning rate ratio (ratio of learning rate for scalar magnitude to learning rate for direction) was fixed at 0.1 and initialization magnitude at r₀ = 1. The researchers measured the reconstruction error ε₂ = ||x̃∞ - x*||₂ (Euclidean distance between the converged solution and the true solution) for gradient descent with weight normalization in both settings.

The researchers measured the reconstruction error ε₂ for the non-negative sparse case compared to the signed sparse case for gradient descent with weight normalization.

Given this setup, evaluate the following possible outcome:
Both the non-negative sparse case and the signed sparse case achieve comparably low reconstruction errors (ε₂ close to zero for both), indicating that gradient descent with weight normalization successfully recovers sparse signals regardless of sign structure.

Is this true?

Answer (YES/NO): NO